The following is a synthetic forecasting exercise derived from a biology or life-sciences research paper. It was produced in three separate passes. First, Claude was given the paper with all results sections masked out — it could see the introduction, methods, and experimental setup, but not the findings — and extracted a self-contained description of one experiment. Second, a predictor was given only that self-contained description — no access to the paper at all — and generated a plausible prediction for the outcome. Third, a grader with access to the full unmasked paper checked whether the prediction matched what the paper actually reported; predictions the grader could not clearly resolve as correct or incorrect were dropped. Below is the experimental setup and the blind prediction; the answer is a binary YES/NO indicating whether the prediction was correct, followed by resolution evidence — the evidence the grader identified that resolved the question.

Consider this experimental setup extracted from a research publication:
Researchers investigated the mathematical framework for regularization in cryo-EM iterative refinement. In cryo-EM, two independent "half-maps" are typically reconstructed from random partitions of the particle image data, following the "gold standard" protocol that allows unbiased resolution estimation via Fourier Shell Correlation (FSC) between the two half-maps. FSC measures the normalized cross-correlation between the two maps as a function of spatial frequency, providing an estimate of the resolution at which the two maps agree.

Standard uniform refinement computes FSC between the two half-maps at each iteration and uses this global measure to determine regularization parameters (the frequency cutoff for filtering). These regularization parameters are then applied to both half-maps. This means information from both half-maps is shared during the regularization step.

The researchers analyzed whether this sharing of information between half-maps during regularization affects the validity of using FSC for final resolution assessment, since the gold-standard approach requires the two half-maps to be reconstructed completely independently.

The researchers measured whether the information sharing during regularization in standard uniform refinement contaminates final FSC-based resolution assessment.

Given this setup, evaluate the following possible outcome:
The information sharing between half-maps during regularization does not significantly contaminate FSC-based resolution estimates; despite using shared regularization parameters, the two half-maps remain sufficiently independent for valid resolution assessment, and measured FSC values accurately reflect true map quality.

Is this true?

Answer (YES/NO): NO